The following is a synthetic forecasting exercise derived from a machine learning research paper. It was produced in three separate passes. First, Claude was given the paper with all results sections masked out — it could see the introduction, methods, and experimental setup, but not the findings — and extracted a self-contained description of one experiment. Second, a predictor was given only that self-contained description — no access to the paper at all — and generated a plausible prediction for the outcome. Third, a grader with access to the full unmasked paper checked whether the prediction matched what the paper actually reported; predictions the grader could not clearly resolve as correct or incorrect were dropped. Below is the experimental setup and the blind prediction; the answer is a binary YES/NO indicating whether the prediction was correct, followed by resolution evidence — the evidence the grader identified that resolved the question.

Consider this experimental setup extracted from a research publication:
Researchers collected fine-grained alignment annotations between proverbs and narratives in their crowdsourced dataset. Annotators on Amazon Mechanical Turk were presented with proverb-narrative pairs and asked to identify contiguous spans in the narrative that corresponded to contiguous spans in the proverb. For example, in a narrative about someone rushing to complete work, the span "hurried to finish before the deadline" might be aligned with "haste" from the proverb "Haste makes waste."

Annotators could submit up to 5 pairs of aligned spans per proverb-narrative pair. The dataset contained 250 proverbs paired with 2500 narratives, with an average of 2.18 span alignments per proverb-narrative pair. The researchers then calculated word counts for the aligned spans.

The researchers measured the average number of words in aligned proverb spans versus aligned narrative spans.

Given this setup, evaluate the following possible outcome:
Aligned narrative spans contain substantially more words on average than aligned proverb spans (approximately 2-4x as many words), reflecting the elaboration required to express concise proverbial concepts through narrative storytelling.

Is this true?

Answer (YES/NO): NO